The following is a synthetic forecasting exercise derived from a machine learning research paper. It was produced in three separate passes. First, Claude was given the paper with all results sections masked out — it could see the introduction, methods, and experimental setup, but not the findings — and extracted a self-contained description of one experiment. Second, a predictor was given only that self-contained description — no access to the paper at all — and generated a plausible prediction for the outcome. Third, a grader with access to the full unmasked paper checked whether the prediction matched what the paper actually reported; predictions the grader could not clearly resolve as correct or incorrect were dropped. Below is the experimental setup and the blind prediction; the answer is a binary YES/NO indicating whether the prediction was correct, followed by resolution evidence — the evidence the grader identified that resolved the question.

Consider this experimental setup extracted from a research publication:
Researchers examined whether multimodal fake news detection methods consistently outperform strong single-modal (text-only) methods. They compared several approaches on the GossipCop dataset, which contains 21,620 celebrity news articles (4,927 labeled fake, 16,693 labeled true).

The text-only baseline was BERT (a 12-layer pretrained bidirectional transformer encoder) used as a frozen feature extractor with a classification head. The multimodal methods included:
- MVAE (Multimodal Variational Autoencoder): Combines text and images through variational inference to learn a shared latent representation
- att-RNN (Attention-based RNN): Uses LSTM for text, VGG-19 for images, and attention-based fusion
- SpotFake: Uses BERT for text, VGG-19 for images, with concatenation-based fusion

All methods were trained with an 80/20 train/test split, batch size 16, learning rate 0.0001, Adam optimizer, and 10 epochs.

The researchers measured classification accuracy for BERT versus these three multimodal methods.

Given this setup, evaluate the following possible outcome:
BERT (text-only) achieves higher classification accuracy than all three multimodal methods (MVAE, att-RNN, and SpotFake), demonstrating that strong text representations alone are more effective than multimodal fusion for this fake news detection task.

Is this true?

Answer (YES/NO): YES